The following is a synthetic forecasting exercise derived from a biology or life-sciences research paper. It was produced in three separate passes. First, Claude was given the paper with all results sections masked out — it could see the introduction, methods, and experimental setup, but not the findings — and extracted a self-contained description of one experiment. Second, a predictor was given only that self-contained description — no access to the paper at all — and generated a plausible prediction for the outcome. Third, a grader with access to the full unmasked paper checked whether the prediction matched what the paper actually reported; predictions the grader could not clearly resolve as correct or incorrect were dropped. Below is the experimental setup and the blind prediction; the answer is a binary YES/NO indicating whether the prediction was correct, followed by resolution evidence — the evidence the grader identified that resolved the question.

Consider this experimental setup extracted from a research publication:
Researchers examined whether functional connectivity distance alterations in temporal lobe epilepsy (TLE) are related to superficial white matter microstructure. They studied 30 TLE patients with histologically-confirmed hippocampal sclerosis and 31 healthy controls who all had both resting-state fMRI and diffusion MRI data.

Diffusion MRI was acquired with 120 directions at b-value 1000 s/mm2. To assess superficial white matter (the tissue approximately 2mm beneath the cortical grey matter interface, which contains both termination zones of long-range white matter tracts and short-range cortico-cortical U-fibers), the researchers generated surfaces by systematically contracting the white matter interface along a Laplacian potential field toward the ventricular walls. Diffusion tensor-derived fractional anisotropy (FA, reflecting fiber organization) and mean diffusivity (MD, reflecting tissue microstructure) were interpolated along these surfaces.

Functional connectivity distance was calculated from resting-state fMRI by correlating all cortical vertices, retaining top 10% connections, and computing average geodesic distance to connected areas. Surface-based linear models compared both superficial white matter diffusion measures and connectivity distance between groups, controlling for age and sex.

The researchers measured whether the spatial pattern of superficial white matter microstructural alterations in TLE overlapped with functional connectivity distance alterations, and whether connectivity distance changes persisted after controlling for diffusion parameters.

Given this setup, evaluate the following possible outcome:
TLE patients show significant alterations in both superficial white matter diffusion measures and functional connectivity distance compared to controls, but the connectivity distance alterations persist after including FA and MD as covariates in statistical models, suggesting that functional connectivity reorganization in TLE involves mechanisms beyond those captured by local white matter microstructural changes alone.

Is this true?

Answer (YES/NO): NO